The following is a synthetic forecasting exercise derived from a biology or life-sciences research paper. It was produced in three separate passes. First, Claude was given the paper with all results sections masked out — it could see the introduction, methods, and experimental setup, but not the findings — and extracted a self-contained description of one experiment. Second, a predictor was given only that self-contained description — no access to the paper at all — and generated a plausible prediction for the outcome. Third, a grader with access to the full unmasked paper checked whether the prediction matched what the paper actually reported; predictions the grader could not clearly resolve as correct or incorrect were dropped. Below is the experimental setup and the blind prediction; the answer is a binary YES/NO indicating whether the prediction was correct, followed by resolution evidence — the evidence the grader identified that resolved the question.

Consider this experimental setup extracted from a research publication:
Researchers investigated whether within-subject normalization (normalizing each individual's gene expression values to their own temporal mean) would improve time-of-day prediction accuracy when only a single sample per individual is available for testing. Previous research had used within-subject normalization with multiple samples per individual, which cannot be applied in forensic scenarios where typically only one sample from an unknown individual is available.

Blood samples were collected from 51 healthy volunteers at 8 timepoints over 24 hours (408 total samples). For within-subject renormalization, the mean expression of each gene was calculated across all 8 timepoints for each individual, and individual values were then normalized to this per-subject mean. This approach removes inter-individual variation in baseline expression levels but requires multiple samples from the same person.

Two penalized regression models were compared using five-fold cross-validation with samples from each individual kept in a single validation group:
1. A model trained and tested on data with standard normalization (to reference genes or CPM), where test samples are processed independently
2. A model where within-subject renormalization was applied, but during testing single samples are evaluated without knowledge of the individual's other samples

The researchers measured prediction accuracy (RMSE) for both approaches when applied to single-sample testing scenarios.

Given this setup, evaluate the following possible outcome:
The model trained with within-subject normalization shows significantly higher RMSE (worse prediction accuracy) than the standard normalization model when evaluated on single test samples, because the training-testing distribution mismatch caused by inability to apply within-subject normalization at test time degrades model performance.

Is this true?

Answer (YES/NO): NO